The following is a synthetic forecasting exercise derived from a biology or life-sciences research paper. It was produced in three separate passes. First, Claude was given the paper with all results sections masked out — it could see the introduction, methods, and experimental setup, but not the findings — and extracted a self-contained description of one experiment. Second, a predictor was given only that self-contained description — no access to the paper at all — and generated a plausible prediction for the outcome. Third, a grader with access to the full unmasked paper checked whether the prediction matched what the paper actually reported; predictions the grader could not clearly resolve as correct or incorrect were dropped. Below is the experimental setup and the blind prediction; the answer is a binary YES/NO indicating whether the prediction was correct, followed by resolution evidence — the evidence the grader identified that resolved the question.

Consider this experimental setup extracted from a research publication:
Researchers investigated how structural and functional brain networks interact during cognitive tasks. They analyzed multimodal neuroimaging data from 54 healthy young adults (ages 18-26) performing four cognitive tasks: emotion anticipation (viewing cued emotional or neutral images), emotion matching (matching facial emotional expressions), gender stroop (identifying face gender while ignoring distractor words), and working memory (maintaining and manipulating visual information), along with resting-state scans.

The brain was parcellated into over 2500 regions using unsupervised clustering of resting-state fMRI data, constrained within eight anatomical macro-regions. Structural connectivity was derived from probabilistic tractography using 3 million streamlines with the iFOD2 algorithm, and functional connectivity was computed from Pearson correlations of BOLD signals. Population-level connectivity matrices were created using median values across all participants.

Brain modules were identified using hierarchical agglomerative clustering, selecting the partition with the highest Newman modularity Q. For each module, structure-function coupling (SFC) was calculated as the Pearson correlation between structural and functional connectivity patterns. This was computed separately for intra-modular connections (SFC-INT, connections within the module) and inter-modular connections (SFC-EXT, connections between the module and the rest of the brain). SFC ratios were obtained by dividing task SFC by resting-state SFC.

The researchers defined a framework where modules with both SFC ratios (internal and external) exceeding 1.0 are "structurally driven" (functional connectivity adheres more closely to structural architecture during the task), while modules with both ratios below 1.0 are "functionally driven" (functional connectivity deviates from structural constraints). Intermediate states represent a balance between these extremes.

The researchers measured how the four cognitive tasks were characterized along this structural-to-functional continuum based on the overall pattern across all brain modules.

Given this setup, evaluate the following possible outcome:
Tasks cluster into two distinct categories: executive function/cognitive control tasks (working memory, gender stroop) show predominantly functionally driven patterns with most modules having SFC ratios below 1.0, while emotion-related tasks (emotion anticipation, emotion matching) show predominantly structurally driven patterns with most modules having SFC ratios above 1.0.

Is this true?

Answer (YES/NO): NO